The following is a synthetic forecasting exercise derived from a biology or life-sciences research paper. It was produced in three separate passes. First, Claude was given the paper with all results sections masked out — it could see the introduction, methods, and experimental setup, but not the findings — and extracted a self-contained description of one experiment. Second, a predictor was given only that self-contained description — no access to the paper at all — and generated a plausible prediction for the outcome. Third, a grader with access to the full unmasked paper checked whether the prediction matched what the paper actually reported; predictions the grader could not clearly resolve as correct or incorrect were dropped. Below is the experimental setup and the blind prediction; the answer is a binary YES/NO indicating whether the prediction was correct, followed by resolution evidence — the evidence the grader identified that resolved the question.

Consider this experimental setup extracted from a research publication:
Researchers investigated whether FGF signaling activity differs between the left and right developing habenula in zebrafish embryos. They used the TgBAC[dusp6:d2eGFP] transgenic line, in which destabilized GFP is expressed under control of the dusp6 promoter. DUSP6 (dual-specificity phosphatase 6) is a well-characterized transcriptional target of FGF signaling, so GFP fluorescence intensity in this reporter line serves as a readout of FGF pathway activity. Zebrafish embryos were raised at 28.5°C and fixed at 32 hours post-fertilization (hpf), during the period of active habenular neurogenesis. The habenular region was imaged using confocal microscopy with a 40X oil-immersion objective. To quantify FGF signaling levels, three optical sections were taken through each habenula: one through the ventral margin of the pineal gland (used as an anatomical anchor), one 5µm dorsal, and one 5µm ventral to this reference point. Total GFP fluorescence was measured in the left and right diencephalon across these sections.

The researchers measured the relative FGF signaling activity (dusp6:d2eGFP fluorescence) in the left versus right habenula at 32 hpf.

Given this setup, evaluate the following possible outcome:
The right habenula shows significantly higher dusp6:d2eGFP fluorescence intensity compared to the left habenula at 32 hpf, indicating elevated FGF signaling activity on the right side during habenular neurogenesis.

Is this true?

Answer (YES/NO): YES